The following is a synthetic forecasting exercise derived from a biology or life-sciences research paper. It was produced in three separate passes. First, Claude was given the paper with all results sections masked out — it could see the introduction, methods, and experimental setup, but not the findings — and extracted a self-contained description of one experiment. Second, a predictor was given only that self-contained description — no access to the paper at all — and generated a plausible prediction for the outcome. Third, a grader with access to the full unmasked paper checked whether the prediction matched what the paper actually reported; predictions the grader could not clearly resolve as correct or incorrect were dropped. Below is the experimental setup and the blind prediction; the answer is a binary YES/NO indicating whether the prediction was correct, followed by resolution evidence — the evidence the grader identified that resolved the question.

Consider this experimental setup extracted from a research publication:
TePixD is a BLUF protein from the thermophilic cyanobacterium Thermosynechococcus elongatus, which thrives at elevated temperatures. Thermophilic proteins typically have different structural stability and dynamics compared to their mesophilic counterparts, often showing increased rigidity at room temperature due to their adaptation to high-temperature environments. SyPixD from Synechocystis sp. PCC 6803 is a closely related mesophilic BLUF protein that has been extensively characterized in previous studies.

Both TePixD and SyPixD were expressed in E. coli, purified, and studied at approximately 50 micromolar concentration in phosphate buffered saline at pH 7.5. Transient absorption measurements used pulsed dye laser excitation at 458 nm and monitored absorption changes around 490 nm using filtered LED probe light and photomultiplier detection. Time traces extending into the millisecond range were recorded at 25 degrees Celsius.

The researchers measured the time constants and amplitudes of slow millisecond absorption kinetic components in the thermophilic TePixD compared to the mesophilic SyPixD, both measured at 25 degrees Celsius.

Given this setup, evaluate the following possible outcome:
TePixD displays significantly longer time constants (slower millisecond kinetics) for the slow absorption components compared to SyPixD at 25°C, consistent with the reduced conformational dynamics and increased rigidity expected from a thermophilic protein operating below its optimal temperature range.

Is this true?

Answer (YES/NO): NO